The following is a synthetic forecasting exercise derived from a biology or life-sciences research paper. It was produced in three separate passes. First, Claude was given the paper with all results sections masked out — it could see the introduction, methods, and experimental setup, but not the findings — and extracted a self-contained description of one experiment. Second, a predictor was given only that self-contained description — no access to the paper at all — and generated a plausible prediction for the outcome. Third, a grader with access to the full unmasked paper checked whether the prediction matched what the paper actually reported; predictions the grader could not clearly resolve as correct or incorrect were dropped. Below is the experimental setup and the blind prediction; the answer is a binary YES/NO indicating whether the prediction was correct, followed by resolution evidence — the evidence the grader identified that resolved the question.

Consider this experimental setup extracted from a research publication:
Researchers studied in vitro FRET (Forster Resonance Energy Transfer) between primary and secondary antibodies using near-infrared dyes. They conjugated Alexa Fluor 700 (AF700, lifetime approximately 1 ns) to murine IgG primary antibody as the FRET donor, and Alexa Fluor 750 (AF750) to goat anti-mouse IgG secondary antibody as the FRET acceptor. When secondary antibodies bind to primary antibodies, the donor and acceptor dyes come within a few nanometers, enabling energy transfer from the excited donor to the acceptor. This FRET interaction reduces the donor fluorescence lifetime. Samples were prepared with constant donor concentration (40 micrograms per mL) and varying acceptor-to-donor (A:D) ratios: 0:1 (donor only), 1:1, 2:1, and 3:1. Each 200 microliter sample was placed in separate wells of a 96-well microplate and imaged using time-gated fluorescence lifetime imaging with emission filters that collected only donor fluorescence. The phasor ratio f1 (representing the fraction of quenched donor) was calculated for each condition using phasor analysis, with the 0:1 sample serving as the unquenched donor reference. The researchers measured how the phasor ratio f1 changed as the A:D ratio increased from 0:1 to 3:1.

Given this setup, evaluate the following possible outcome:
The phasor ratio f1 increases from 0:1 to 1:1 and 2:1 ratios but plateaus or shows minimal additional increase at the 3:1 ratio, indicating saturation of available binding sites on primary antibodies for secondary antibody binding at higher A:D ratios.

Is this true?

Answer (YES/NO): NO